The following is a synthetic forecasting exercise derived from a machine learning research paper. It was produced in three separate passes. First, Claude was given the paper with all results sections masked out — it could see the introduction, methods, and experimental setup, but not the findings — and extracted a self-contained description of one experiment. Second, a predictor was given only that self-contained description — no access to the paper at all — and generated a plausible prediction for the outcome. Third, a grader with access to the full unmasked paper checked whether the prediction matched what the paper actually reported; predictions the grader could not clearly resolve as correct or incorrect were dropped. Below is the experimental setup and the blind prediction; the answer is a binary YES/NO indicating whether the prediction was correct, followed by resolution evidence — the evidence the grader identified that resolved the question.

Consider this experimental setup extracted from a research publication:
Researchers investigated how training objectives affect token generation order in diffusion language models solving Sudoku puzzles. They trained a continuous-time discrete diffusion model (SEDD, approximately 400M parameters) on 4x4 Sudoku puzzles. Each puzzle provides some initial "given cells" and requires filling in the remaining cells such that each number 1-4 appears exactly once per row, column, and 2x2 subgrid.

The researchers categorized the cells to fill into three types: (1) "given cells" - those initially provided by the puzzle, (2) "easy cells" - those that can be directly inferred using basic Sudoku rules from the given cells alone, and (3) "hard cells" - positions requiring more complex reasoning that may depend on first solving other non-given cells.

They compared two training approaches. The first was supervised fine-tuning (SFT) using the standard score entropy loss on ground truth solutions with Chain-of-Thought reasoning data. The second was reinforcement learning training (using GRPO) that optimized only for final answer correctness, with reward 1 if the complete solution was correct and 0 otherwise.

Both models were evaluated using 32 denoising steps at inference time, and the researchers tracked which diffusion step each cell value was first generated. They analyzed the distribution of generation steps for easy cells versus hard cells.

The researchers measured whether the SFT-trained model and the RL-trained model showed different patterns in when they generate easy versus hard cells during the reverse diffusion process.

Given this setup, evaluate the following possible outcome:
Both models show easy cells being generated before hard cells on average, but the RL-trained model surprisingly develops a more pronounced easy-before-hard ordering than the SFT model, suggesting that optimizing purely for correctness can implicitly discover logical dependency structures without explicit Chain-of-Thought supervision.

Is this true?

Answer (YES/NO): NO